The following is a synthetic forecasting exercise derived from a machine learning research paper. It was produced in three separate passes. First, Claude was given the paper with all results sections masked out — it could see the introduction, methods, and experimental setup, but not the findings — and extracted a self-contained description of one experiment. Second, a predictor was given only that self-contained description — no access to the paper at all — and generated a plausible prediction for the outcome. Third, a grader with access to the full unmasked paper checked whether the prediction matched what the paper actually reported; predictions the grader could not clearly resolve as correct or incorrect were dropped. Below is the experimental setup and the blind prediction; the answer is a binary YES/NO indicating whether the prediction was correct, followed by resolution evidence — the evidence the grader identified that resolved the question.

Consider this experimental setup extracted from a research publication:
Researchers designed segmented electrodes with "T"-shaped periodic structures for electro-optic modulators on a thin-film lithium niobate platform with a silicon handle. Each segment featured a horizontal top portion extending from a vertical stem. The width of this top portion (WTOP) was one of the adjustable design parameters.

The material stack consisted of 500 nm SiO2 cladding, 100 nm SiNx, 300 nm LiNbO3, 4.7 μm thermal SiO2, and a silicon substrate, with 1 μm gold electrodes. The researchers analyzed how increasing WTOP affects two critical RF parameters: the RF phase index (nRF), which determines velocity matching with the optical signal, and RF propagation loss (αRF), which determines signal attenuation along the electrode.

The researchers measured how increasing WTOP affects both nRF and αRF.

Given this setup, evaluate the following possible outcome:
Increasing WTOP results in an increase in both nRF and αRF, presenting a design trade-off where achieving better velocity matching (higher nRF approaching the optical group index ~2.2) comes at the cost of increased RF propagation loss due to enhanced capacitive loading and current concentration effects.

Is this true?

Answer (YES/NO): NO